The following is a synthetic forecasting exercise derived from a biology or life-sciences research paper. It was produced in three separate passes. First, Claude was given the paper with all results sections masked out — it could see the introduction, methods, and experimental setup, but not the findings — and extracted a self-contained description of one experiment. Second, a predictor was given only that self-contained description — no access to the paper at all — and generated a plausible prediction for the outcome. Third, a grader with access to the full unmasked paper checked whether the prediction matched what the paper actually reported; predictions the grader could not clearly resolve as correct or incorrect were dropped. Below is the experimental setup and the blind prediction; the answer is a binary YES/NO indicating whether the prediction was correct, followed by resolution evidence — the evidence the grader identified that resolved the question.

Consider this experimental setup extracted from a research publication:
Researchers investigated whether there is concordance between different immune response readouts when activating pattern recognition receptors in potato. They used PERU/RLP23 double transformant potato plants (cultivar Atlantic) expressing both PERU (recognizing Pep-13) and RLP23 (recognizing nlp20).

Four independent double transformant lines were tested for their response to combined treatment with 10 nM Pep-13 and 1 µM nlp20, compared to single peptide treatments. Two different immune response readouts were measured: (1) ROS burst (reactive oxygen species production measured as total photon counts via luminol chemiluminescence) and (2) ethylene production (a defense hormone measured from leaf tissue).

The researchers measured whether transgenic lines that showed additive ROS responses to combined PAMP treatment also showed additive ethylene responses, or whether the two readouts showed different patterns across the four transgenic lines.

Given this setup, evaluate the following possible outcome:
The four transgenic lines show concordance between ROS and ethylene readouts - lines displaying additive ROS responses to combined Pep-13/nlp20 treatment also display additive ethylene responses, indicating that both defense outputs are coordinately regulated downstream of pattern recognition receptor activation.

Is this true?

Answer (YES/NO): NO